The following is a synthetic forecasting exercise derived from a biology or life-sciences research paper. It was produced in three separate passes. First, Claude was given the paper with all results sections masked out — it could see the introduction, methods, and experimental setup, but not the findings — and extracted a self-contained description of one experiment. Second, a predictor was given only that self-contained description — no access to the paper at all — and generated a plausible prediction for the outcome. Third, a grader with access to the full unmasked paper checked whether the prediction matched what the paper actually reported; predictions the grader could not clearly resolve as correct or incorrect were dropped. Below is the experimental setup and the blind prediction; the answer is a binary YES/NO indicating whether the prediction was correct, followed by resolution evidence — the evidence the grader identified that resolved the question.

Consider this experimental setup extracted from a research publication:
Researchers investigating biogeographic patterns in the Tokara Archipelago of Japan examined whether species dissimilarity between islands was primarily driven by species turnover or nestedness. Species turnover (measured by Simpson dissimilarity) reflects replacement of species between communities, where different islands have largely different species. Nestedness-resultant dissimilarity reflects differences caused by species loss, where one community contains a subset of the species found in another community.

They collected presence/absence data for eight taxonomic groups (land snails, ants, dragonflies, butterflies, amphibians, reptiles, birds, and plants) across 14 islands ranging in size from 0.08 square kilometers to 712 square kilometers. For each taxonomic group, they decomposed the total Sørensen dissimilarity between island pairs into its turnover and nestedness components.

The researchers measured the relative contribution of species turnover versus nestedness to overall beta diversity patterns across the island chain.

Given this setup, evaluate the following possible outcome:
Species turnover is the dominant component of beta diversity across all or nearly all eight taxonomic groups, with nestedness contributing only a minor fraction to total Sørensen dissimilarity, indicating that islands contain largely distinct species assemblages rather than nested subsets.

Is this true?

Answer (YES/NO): NO